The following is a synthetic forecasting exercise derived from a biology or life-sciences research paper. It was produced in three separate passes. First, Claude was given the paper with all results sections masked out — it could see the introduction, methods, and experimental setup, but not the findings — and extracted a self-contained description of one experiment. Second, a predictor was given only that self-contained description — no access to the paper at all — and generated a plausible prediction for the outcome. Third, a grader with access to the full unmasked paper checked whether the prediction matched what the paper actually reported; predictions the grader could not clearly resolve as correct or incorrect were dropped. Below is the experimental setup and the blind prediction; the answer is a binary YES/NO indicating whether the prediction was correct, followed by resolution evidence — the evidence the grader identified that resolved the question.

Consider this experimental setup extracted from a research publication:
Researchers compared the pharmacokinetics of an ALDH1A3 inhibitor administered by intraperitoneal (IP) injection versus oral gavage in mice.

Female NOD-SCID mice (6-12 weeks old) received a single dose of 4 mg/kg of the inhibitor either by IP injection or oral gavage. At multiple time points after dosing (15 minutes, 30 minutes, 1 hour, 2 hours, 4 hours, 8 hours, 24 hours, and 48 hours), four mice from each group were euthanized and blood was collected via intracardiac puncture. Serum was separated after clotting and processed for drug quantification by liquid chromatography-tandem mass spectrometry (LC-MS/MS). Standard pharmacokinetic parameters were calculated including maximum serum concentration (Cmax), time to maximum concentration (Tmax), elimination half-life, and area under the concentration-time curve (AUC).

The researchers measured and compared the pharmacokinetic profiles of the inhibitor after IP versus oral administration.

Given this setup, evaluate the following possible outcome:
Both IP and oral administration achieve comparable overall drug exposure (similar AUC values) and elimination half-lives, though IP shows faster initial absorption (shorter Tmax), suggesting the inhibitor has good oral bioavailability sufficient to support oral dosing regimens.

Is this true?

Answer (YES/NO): NO